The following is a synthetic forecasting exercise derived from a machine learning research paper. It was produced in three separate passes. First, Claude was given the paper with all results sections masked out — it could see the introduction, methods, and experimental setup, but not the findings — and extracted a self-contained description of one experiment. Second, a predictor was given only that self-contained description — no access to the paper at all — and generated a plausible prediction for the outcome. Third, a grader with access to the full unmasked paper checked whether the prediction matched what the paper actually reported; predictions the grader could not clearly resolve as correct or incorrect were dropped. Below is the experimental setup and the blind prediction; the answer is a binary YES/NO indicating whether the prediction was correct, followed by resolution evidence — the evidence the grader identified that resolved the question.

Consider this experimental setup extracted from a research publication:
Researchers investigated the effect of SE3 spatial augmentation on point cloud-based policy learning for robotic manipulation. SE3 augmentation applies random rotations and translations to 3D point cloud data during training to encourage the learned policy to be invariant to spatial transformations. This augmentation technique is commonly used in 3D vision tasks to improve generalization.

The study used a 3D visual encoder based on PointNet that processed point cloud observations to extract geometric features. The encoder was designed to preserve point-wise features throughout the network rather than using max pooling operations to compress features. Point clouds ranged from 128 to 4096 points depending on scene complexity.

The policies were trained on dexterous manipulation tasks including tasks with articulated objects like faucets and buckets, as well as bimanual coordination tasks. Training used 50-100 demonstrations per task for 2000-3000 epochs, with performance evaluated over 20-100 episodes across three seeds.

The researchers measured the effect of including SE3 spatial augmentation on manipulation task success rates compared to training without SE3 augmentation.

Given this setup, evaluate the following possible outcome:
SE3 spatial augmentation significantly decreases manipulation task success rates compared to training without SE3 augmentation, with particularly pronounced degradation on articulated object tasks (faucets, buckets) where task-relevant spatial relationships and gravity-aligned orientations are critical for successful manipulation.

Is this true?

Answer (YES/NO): NO